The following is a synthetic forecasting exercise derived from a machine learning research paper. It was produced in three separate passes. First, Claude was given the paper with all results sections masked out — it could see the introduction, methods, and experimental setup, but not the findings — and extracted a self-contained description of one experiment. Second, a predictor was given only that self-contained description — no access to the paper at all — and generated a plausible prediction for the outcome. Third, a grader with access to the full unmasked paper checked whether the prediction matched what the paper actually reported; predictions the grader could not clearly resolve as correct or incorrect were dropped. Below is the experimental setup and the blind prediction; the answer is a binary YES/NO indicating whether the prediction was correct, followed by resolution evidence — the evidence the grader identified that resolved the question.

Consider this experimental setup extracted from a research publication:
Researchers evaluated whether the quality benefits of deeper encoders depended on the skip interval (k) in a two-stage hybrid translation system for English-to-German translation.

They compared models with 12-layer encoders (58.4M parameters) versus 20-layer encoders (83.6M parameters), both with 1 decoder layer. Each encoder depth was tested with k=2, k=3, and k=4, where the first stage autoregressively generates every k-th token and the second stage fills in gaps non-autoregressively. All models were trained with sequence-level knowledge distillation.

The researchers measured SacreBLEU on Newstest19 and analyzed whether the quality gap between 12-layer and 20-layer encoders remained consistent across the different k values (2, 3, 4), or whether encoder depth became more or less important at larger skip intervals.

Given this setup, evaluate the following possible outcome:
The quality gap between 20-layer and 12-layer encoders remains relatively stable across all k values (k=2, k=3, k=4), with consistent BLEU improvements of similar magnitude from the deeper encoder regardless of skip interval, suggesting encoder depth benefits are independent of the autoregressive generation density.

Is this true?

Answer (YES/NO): NO